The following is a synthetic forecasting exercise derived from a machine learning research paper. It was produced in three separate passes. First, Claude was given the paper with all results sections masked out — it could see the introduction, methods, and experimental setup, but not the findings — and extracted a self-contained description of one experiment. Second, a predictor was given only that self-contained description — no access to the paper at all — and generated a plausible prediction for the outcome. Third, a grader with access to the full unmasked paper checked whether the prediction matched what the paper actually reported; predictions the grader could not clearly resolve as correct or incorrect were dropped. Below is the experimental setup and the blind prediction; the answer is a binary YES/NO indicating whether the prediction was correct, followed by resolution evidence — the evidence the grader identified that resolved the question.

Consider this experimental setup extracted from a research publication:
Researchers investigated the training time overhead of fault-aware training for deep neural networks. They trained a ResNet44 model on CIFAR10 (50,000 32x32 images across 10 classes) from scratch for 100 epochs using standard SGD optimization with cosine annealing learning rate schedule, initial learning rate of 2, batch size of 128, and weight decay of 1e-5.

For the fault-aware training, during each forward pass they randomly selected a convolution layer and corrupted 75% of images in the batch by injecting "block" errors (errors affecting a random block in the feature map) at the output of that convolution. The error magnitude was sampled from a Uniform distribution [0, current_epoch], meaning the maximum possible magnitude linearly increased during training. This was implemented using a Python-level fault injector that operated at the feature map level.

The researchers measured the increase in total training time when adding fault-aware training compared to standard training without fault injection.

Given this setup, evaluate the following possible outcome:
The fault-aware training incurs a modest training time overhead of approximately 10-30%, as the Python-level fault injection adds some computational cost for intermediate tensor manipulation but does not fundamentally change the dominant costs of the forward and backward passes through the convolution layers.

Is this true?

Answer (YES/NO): NO